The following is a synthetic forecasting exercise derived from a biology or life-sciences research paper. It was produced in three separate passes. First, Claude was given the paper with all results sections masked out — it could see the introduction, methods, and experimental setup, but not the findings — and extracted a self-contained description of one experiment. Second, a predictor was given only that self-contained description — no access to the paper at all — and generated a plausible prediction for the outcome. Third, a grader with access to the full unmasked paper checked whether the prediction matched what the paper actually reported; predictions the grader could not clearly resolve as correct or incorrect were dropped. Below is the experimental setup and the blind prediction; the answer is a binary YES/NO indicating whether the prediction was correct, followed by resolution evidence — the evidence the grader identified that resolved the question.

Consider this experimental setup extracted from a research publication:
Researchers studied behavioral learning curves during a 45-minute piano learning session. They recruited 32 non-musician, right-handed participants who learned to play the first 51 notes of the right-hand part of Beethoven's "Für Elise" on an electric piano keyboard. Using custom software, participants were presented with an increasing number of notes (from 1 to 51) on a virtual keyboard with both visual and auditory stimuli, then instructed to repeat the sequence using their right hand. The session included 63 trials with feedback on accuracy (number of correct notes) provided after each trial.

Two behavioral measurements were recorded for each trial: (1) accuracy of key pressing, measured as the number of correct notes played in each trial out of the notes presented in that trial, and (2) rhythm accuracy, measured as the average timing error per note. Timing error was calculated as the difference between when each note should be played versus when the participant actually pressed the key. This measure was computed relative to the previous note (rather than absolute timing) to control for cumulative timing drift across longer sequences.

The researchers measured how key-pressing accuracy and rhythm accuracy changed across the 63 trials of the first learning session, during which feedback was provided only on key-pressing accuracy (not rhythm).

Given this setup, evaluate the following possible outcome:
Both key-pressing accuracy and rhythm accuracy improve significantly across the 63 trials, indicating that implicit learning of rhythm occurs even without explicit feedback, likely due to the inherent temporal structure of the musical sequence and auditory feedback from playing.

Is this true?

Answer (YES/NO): NO